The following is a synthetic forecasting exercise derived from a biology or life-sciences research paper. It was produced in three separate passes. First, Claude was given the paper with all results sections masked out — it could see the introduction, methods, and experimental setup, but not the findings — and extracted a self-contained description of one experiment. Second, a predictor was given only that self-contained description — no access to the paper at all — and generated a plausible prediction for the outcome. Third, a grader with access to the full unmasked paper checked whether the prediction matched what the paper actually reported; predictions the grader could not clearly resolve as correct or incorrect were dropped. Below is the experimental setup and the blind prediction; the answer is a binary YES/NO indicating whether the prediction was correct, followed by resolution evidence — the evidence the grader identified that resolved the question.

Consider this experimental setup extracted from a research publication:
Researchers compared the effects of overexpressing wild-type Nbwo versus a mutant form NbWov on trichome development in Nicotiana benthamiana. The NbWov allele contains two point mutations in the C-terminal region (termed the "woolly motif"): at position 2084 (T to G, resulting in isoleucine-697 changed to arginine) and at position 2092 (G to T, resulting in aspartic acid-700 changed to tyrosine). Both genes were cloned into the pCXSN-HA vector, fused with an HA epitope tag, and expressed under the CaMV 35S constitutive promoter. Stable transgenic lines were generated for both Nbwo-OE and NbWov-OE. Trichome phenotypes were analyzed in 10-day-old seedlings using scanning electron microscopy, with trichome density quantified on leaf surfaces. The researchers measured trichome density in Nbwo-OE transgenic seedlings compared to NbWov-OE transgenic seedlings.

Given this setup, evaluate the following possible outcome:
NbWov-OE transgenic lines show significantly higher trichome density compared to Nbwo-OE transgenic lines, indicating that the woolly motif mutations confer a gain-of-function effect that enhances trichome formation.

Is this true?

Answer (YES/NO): YES